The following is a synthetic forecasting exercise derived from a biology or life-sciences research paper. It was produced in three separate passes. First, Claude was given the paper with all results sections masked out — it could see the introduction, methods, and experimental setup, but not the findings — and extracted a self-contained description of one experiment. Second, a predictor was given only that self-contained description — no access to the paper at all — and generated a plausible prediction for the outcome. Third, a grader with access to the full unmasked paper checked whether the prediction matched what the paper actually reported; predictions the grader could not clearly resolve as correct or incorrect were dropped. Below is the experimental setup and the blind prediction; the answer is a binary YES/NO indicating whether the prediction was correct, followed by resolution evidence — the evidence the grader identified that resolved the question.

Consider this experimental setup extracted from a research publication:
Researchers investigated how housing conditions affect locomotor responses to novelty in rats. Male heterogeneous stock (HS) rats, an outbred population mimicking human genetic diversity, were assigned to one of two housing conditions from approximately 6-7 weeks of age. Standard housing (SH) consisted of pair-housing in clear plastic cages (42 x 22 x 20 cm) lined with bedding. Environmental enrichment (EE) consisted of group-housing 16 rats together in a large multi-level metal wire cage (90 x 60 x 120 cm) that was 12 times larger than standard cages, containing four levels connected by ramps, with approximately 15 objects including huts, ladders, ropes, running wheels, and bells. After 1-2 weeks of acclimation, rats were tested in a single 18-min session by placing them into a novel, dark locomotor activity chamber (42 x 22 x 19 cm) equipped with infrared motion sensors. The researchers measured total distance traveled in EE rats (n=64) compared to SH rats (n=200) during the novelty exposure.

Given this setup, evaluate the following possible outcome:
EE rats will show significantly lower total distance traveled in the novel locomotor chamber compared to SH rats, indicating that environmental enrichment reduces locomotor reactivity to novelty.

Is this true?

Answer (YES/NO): YES